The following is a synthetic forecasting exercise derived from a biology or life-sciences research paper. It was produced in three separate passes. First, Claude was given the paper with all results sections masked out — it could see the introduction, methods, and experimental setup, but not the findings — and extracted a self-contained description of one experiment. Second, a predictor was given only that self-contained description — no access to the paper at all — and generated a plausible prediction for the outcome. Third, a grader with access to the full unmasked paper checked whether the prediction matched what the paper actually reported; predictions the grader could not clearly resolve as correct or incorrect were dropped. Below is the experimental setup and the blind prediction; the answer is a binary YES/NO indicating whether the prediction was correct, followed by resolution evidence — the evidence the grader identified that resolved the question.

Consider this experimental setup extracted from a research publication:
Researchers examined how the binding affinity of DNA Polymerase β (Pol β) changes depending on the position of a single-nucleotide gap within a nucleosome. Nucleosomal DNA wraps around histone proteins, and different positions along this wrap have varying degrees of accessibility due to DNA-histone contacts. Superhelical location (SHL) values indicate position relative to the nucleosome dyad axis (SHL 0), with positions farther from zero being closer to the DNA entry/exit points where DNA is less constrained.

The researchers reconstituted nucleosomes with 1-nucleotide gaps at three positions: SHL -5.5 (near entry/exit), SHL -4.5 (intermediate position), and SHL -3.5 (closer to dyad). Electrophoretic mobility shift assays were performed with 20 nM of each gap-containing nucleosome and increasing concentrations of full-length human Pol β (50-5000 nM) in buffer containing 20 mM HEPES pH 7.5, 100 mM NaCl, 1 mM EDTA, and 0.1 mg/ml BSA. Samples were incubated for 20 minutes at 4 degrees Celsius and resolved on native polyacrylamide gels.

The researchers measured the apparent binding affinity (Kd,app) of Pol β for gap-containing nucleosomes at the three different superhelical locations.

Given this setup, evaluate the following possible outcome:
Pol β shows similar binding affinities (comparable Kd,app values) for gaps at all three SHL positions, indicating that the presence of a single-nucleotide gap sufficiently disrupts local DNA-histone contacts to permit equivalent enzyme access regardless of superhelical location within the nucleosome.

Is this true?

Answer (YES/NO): YES